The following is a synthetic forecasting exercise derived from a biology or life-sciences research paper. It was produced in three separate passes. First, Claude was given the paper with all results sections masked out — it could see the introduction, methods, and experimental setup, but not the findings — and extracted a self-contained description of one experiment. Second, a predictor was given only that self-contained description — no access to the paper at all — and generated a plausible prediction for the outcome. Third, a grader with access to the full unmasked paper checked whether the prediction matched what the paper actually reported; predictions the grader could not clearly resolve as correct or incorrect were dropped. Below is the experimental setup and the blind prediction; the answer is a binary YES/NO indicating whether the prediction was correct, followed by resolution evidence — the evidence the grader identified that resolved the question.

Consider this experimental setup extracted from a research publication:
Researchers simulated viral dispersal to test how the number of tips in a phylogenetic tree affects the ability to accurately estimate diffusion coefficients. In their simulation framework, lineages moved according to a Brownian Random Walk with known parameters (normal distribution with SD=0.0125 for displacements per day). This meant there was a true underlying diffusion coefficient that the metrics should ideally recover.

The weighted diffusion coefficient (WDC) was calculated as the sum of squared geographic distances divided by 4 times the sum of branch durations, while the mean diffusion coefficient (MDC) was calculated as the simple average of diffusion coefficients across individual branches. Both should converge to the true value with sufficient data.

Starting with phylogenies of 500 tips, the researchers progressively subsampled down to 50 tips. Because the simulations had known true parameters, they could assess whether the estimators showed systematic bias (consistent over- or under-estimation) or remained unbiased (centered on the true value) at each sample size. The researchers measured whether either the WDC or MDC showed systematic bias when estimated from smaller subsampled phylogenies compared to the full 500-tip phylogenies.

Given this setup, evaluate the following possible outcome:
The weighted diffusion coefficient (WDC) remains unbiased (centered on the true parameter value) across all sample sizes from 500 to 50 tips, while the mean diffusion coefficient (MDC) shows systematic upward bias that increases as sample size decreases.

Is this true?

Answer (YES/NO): NO